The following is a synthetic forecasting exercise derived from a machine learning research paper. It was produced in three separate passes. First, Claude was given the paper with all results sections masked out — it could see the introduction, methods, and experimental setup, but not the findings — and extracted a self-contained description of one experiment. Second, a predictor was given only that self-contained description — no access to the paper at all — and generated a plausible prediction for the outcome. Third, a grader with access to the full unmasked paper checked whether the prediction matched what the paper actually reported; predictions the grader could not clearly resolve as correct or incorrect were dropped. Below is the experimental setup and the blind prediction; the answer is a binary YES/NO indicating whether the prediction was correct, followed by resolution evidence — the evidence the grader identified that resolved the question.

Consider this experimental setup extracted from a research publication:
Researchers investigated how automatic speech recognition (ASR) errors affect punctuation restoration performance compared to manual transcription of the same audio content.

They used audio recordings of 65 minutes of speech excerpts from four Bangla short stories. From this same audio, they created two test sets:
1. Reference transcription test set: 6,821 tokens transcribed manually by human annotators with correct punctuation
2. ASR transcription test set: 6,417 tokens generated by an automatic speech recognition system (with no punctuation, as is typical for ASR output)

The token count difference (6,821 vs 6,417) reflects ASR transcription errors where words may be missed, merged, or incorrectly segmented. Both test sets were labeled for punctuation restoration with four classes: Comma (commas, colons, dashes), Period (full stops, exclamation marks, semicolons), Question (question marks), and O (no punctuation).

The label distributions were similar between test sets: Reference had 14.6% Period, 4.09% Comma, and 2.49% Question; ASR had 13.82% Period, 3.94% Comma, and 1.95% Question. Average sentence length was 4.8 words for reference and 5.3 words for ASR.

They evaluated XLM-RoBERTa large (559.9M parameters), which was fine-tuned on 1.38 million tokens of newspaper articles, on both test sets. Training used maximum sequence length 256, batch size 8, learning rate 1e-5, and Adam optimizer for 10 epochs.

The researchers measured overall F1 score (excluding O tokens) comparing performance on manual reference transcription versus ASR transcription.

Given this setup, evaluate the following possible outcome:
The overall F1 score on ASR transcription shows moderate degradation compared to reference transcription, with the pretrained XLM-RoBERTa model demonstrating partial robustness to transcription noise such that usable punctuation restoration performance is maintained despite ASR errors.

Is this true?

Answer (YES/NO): YES